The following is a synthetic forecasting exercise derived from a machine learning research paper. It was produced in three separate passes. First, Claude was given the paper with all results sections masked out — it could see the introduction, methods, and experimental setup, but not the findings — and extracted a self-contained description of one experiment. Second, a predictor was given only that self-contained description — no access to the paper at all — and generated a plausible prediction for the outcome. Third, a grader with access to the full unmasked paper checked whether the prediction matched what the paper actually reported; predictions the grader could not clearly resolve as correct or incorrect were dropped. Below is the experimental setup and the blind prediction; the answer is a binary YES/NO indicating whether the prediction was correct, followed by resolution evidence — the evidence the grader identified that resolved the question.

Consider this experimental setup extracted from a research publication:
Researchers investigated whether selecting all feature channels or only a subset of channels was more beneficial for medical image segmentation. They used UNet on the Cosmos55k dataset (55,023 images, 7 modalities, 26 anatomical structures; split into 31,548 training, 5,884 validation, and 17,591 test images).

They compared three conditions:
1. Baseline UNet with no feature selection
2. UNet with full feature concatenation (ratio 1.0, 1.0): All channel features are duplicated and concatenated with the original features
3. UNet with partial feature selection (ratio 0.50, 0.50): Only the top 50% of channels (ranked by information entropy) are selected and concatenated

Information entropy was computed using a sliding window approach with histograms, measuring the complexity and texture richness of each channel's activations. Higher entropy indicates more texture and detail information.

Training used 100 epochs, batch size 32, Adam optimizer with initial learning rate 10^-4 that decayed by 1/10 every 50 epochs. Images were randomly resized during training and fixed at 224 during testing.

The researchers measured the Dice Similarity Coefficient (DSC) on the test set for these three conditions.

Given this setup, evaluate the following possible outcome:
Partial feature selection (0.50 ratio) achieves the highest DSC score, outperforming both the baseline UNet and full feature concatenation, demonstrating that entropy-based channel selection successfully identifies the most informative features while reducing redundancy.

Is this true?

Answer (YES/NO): YES